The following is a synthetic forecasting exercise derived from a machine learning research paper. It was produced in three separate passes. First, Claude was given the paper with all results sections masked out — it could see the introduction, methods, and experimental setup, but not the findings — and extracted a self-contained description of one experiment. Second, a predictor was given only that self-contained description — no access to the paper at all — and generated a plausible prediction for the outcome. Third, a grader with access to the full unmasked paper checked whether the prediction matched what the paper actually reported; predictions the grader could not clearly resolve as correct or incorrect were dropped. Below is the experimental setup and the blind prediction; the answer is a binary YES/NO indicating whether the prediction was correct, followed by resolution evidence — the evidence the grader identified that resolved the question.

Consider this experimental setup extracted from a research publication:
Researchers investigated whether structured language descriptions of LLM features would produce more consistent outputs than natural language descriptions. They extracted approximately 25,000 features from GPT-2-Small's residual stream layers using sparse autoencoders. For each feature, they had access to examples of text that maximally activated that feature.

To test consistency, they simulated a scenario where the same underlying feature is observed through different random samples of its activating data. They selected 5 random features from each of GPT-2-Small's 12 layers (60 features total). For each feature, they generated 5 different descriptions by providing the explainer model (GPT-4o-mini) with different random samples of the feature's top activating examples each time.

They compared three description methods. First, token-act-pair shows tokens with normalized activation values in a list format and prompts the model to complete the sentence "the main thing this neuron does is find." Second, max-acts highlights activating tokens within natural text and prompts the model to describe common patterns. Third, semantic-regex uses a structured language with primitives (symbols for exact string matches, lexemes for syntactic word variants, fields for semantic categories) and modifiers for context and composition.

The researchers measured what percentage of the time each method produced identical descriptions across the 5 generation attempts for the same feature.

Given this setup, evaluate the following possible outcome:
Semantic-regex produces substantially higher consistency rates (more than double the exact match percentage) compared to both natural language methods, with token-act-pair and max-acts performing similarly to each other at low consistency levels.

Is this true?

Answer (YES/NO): NO